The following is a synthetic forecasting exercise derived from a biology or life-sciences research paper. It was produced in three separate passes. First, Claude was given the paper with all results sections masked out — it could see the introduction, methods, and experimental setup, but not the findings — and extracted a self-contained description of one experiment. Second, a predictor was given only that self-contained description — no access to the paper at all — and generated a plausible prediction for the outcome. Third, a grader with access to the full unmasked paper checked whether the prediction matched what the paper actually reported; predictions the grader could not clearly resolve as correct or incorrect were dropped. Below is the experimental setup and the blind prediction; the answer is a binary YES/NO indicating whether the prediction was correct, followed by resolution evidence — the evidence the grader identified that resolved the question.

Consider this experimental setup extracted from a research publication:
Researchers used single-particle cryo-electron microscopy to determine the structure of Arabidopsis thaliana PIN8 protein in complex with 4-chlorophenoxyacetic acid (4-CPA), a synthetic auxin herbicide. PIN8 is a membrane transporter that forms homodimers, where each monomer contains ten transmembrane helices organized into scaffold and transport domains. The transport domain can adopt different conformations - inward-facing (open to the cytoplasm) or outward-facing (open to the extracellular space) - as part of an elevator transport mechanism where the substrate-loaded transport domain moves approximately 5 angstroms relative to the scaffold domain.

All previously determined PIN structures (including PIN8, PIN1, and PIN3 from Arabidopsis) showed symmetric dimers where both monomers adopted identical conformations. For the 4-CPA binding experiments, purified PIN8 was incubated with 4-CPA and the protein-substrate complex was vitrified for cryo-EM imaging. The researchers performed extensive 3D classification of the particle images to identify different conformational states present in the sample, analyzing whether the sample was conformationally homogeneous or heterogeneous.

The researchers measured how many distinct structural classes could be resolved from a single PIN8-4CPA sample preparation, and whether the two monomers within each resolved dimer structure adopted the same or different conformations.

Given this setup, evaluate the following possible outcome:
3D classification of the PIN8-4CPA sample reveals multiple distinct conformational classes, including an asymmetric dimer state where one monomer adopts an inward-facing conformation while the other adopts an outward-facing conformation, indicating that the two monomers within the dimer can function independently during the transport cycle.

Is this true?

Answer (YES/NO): YES